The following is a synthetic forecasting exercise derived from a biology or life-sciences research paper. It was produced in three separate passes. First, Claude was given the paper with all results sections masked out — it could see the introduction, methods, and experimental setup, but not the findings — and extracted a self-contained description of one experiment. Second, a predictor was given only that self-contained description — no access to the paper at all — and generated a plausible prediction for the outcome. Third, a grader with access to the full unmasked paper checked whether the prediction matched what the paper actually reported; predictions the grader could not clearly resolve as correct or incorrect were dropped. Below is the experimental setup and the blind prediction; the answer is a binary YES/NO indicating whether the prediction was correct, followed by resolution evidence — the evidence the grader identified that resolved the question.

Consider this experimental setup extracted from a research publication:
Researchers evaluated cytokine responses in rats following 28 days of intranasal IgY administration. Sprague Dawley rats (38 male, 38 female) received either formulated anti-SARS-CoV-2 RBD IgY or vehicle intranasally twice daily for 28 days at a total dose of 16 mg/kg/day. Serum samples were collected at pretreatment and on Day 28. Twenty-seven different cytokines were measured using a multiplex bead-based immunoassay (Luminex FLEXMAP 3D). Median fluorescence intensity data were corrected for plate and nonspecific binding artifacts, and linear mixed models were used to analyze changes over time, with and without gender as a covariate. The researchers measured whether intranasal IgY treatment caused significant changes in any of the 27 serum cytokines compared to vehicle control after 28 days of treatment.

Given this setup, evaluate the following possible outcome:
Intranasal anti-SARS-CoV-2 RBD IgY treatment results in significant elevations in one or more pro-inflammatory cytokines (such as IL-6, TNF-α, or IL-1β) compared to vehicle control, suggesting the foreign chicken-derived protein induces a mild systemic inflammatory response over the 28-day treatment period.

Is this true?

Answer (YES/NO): NO